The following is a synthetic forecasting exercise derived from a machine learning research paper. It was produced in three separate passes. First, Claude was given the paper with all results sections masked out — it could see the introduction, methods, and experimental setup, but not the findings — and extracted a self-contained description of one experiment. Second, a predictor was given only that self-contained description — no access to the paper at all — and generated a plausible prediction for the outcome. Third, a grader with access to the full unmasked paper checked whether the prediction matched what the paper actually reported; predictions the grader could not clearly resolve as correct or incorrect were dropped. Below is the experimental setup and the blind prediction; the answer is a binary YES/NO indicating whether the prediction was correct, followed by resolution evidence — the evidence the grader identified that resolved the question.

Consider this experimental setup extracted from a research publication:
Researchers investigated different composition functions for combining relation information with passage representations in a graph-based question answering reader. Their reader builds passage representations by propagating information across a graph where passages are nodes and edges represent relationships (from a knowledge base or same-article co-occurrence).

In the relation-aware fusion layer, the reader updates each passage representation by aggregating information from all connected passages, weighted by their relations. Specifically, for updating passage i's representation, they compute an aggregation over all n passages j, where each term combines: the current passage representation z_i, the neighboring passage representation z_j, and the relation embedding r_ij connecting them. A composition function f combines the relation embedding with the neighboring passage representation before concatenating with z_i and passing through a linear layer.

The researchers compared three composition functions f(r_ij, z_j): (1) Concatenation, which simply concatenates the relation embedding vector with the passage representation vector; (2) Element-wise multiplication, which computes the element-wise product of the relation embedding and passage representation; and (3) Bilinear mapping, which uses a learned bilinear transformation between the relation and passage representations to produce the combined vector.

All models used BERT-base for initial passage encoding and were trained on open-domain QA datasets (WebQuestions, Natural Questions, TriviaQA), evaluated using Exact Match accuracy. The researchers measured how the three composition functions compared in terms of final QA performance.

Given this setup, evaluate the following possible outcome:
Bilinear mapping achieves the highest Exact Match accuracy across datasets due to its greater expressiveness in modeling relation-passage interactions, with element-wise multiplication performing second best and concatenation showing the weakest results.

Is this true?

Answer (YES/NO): NO